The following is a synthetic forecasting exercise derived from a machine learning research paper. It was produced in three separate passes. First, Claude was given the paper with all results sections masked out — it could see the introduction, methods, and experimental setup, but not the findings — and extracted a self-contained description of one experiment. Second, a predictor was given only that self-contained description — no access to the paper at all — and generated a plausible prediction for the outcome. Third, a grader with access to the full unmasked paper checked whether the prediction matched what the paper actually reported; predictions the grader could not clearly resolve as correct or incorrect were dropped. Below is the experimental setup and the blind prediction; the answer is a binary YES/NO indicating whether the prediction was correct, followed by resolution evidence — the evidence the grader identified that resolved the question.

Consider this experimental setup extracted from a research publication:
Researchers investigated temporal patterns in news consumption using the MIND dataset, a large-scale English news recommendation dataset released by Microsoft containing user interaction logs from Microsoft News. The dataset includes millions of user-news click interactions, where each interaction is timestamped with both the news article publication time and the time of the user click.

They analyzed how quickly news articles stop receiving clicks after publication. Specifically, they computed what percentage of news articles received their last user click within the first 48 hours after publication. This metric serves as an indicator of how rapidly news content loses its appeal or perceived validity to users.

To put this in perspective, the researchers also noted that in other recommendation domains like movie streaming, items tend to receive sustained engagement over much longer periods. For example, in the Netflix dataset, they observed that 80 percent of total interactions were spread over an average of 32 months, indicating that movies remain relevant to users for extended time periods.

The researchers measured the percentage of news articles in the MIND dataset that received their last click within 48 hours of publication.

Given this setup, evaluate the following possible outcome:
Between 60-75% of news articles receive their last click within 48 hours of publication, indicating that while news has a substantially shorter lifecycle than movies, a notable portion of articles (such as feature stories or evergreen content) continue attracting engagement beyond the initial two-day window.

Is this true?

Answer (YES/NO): NO